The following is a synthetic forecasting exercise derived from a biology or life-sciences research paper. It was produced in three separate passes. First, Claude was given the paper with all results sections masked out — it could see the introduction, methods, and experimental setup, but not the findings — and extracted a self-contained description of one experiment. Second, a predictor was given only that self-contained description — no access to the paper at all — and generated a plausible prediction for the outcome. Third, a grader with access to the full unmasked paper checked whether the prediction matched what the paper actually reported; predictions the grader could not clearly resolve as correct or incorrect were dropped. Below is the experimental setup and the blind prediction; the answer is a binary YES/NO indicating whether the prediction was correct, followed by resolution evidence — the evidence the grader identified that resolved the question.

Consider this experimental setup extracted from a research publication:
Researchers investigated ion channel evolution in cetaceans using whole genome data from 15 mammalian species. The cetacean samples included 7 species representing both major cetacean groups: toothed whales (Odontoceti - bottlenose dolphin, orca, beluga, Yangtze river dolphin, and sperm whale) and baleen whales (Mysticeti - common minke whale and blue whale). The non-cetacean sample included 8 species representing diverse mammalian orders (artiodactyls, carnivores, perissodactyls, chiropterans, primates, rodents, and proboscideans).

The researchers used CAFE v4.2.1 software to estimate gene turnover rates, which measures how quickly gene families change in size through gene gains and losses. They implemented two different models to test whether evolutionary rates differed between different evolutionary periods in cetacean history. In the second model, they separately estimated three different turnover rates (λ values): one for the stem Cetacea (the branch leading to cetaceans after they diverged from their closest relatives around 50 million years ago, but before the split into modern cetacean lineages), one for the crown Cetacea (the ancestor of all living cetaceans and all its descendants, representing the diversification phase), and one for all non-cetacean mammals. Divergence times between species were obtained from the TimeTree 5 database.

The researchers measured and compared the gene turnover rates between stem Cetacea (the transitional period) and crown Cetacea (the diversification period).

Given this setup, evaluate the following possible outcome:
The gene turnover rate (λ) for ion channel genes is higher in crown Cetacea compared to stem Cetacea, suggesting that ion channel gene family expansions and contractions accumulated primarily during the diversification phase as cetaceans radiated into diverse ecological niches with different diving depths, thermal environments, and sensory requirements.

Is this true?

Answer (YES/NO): YES